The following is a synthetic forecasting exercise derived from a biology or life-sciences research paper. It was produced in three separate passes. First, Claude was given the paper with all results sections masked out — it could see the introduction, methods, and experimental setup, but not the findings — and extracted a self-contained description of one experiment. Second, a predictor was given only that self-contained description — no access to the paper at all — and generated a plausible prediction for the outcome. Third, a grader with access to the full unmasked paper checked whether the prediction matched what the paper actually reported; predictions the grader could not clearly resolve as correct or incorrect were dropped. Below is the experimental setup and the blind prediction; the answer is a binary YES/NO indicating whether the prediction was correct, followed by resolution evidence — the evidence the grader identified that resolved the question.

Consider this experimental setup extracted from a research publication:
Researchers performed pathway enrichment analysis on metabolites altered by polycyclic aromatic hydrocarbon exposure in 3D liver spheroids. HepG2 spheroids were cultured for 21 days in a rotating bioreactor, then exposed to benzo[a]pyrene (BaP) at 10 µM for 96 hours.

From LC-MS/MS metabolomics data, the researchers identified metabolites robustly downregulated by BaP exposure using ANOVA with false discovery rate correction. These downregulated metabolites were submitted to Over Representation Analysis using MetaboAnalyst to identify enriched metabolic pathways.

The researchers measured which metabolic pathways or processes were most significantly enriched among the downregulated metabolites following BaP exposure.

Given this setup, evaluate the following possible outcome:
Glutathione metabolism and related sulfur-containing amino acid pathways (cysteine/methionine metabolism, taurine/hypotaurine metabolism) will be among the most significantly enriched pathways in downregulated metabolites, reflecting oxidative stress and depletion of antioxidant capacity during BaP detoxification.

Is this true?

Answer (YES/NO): NO